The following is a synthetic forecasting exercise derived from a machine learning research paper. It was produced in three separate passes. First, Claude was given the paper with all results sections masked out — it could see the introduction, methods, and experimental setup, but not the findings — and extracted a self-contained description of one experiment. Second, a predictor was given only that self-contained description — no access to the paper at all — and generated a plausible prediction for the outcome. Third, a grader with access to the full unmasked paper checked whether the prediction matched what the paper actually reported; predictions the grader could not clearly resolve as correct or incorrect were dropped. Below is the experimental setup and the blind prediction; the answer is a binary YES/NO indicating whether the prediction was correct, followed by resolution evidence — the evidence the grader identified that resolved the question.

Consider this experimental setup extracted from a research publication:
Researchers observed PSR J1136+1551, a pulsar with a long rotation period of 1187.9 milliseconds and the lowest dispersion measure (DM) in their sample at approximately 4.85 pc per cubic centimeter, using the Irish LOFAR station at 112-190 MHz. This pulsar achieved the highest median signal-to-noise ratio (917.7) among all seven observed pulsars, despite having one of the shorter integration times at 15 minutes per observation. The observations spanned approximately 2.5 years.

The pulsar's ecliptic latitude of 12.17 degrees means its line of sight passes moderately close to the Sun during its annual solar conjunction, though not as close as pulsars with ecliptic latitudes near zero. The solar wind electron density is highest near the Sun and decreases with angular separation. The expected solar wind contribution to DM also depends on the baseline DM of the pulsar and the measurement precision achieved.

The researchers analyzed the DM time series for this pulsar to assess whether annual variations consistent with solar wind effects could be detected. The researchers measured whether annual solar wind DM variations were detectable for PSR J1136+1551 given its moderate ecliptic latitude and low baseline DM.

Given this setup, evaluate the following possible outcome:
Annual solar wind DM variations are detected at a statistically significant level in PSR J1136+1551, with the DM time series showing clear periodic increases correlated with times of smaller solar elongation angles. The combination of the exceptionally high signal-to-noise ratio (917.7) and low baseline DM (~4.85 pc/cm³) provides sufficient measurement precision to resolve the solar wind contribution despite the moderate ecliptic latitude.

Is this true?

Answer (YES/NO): NO